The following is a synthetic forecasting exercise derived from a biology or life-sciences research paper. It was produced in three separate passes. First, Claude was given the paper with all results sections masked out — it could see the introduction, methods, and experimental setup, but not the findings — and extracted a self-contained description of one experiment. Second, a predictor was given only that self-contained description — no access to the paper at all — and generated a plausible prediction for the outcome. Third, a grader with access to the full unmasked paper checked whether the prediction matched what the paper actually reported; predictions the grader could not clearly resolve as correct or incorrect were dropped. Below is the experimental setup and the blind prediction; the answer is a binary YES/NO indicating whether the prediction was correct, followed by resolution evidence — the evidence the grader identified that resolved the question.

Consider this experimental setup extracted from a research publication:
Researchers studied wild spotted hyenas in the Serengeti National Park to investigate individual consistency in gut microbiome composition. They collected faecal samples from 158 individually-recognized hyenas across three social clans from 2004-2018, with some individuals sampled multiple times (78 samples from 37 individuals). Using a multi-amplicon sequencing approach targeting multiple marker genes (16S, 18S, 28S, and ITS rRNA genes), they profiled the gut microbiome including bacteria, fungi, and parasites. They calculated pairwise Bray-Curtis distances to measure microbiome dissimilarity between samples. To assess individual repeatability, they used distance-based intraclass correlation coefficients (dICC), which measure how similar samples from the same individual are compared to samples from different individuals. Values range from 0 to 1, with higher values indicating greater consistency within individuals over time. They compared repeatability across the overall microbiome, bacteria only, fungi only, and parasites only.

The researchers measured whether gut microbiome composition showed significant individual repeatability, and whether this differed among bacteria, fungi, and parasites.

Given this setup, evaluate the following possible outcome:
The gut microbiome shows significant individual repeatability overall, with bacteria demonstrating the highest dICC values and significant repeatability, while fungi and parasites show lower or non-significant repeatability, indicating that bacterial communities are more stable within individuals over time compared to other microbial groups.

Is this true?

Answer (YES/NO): NO